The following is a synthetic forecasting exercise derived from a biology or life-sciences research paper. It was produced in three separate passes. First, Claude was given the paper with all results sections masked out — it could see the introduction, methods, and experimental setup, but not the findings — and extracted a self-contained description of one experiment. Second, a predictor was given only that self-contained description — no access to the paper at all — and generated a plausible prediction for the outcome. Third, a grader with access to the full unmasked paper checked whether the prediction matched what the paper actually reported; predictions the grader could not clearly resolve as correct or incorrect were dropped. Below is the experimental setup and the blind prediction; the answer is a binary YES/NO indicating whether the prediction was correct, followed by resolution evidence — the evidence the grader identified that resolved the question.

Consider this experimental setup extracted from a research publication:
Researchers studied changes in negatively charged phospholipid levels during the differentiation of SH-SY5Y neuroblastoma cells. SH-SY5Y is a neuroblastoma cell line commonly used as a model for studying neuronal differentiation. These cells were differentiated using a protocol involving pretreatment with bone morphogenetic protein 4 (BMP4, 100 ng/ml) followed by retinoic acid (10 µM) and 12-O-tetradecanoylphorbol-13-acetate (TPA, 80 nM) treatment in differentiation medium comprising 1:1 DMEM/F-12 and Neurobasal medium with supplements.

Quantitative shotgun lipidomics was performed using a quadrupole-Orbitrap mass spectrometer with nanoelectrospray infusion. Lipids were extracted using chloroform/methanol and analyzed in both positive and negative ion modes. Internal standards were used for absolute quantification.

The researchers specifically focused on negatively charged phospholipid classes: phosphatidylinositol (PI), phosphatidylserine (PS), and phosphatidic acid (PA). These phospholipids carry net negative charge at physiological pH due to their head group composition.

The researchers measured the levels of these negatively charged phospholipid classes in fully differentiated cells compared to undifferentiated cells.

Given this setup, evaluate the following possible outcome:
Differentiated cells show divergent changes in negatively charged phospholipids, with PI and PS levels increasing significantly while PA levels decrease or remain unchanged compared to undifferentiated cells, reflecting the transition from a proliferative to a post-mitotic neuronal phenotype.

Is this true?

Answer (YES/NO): NO